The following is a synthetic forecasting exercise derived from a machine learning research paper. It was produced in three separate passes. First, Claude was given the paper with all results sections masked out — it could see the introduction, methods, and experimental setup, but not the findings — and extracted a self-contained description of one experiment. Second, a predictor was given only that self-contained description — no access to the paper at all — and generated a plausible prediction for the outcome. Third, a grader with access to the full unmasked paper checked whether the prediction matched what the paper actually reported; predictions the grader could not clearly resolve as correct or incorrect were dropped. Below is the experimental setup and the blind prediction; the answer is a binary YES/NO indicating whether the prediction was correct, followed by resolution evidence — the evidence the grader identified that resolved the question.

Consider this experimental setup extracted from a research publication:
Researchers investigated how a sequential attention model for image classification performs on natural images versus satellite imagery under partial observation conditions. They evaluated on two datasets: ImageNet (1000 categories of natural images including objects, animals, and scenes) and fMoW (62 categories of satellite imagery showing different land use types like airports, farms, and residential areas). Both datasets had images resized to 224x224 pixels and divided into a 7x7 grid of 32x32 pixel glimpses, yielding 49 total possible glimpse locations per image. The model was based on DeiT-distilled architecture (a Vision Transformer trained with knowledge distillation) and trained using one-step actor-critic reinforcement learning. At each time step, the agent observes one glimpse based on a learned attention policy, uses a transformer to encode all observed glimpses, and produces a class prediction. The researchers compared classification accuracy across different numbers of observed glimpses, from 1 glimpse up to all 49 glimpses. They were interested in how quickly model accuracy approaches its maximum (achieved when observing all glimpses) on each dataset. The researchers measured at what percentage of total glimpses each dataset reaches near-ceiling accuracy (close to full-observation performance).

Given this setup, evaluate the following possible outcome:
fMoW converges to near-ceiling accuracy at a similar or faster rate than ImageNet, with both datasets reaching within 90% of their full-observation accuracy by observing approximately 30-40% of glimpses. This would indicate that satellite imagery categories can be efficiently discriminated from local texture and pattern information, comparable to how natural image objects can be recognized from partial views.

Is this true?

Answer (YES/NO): NO